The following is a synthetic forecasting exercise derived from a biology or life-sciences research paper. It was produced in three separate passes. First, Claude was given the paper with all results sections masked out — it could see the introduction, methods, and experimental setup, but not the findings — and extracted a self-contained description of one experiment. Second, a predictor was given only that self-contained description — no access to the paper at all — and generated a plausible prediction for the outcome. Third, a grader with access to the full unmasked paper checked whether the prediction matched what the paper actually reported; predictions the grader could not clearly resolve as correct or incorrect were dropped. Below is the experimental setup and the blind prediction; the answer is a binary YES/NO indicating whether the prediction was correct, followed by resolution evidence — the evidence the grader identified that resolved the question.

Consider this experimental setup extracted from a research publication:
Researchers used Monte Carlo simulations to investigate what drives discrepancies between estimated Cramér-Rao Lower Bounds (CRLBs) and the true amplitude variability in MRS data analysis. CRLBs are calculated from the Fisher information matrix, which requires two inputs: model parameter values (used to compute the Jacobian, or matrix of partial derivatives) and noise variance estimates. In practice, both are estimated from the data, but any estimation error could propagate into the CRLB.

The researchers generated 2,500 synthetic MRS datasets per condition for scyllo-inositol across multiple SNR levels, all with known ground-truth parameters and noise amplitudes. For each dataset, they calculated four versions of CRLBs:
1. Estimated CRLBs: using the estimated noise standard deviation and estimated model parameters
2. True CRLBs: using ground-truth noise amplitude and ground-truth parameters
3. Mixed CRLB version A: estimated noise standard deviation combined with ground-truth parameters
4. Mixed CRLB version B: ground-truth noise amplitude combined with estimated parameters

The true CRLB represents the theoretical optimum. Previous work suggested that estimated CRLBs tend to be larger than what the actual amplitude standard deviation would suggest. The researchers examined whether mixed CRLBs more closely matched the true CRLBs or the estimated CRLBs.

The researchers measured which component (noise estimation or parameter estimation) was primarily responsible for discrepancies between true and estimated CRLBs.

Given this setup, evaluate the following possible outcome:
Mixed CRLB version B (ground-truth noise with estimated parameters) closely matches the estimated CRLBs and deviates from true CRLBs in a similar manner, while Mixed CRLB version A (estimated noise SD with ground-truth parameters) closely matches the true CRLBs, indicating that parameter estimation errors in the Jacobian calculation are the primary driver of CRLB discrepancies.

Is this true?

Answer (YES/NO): YES